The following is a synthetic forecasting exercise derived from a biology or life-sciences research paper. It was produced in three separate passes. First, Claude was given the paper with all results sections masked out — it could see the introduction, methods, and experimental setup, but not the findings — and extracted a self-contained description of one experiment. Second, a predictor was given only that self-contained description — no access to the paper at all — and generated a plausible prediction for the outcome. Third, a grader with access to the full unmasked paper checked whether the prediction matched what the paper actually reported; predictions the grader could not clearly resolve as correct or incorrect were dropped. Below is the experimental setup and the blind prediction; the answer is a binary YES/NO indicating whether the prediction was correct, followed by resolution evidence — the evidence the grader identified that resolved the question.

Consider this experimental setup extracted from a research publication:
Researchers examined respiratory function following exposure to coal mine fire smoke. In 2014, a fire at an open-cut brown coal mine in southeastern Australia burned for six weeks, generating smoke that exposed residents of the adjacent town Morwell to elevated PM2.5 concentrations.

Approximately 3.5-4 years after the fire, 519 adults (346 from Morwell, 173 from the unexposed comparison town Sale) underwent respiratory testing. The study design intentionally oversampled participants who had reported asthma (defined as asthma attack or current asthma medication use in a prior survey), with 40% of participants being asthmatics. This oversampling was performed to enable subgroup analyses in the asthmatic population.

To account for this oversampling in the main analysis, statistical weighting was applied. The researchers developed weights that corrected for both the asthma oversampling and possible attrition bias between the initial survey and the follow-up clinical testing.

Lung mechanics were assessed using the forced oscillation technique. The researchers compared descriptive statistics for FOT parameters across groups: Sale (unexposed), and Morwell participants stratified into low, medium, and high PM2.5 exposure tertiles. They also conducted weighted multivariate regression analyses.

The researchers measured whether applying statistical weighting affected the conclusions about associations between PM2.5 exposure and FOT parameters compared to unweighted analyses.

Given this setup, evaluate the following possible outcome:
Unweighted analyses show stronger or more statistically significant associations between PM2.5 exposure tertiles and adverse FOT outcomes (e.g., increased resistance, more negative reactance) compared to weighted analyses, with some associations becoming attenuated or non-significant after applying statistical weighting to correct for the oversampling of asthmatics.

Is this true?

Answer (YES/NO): NO